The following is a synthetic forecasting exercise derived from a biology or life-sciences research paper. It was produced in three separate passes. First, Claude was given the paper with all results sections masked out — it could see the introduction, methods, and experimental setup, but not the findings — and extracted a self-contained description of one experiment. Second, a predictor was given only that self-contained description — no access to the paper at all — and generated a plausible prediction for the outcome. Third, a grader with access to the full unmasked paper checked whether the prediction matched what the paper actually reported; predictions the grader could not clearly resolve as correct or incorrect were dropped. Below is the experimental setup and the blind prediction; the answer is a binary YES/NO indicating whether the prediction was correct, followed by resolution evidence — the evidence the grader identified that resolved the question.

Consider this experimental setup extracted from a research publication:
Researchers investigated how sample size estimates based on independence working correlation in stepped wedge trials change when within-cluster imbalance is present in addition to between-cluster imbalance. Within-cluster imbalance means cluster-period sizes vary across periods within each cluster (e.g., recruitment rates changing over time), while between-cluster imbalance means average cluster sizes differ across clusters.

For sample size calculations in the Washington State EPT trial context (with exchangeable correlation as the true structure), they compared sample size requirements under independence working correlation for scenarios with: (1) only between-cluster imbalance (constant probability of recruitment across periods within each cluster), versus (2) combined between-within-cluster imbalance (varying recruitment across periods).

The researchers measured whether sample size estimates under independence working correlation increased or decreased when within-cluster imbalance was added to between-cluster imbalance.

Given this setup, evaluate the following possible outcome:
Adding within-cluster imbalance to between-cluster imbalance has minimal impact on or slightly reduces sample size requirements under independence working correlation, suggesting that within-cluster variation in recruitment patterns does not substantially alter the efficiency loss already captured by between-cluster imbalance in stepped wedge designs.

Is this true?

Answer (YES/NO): YES